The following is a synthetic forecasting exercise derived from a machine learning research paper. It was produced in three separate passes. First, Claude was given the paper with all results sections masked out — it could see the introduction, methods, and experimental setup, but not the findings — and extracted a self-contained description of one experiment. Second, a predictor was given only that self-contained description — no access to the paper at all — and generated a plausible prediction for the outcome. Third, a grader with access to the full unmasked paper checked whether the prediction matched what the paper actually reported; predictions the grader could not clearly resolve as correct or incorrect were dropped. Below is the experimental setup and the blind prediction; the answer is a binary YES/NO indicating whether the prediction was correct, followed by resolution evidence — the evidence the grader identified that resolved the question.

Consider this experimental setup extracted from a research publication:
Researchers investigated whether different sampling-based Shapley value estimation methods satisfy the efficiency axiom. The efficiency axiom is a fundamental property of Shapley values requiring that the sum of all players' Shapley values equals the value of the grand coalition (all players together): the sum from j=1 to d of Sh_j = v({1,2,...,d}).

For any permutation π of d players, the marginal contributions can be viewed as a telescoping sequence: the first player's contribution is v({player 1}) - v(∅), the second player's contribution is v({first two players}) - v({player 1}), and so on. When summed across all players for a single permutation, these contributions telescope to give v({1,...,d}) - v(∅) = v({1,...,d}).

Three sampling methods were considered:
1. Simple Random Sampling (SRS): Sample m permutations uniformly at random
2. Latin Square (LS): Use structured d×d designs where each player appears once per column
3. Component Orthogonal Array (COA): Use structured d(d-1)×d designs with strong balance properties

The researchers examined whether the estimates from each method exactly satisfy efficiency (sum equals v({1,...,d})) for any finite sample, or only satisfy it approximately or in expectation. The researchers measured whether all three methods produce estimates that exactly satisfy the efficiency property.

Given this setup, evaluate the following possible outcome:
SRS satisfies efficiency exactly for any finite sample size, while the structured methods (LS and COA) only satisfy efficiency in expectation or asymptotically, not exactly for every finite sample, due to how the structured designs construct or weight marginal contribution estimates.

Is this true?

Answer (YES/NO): NO